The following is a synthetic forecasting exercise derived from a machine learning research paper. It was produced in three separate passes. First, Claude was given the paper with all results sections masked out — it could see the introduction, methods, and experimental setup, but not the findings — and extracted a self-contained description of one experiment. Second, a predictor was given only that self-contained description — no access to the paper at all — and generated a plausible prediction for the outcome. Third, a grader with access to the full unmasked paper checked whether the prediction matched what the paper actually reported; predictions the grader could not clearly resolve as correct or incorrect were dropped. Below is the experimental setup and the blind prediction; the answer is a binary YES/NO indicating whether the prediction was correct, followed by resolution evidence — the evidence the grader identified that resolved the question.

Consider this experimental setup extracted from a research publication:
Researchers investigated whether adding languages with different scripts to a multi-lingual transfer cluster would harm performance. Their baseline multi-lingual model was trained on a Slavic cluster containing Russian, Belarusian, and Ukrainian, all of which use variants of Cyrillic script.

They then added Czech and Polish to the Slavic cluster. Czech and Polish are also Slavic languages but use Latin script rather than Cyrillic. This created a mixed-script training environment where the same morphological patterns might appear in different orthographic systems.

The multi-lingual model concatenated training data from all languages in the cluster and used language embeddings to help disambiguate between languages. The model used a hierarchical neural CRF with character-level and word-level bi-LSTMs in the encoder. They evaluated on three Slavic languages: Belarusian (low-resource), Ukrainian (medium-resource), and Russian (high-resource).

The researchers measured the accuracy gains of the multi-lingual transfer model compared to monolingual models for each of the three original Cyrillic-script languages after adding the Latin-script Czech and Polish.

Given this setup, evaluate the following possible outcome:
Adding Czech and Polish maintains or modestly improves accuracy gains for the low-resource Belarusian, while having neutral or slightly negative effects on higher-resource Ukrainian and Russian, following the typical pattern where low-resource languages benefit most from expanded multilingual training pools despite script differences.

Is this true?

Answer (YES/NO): YES